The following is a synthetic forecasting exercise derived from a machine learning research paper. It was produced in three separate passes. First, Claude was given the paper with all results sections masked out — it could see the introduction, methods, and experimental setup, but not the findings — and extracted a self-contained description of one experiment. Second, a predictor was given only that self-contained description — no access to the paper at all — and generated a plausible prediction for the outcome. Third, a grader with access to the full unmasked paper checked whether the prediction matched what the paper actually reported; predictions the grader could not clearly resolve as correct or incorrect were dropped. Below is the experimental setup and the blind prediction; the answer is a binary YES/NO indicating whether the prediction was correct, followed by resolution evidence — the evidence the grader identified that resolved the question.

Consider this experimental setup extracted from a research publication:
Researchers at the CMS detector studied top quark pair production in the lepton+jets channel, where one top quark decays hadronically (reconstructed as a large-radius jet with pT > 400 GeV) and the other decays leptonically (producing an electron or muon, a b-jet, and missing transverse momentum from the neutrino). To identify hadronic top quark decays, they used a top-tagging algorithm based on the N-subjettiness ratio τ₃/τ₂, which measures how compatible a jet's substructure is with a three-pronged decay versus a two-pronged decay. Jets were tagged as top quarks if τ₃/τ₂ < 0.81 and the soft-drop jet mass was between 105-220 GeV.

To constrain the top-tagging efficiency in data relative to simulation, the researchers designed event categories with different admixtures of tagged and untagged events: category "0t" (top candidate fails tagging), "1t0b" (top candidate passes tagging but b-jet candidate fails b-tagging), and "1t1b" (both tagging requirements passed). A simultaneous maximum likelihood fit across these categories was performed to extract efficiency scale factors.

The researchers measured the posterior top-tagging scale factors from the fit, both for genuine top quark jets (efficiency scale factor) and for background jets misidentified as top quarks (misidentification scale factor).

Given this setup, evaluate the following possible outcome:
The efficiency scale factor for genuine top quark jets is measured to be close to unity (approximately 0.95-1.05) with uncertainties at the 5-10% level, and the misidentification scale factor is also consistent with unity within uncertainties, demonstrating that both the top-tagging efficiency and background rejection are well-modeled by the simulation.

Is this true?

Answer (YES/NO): NO